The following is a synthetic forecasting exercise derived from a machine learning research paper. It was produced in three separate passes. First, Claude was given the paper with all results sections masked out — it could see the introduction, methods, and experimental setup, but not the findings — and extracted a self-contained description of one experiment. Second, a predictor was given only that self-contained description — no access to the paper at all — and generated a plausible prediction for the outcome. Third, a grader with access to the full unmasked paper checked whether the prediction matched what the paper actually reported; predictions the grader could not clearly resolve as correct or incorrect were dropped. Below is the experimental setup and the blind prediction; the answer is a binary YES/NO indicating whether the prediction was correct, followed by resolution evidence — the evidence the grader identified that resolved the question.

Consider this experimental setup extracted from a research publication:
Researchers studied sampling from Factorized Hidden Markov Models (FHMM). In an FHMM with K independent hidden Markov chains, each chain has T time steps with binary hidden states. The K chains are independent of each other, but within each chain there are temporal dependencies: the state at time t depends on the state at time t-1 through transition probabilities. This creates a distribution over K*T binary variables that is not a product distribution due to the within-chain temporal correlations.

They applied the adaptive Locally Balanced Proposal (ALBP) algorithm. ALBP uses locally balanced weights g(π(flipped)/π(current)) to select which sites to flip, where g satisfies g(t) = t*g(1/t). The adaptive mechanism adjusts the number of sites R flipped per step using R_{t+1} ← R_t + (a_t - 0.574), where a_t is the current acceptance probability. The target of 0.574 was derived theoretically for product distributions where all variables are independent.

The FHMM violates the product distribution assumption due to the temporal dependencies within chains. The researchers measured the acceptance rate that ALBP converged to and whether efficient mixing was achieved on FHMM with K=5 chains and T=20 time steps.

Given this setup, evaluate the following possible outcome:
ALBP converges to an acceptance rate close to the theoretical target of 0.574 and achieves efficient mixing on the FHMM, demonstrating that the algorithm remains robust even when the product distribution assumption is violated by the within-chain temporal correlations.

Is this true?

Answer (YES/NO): YES